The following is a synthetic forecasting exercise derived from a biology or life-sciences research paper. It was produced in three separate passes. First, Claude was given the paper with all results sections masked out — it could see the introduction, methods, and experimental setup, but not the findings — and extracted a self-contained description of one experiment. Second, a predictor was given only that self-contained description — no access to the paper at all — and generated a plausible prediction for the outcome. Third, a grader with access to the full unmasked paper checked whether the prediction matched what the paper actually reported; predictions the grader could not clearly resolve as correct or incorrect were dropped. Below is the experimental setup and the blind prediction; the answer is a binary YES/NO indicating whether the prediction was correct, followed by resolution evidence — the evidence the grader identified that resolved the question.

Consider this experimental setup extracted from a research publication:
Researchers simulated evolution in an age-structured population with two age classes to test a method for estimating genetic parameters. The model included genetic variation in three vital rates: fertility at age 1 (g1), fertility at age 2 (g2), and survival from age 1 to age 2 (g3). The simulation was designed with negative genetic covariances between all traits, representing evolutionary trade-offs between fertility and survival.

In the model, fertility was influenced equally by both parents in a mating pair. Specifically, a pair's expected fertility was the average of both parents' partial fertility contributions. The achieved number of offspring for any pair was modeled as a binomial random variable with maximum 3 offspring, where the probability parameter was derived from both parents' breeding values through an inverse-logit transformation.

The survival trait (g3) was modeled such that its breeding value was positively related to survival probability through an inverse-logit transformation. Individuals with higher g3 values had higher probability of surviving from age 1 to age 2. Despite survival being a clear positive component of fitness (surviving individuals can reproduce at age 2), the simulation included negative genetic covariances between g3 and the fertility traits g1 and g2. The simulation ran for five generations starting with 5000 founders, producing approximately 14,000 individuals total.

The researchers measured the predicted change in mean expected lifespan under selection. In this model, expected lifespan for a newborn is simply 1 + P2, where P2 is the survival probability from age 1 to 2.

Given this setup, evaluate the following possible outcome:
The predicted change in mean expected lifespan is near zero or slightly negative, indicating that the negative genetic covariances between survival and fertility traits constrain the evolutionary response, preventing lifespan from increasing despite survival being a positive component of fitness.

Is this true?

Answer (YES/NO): YES